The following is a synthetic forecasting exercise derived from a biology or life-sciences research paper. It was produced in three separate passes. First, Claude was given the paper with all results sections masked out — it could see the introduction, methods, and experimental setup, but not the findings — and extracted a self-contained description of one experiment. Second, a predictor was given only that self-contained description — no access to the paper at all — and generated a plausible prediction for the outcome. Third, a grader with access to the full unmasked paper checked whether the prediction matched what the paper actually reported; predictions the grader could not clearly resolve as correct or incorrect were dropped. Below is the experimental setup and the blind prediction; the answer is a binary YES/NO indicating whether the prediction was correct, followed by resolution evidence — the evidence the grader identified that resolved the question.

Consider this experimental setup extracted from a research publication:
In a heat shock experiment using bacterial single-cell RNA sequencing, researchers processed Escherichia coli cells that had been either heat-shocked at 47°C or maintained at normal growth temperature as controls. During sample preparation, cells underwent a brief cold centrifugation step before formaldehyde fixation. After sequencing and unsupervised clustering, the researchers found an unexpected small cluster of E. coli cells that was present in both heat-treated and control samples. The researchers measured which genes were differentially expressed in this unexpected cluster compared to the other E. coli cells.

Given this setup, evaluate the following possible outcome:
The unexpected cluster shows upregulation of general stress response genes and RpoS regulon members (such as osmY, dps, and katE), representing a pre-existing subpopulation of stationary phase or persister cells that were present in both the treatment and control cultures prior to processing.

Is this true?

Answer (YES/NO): NO